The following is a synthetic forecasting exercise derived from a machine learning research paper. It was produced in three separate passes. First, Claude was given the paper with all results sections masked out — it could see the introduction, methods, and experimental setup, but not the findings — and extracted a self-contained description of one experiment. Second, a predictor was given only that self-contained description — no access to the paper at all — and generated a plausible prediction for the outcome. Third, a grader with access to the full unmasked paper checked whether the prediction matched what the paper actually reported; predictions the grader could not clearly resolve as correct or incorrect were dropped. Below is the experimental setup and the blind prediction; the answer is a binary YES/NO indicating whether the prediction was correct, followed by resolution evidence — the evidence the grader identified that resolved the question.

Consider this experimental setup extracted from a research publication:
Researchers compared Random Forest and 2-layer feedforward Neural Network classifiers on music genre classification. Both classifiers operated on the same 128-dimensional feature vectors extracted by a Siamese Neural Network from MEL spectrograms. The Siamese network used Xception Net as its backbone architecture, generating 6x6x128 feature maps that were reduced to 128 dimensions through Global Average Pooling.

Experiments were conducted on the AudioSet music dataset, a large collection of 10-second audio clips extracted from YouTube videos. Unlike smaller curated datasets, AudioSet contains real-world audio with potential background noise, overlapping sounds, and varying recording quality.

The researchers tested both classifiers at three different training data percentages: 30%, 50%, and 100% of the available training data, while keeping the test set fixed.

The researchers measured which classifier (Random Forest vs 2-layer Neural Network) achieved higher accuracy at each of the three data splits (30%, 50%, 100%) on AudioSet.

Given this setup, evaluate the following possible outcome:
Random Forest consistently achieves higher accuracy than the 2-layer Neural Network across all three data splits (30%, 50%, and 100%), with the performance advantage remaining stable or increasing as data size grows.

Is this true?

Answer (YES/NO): NO